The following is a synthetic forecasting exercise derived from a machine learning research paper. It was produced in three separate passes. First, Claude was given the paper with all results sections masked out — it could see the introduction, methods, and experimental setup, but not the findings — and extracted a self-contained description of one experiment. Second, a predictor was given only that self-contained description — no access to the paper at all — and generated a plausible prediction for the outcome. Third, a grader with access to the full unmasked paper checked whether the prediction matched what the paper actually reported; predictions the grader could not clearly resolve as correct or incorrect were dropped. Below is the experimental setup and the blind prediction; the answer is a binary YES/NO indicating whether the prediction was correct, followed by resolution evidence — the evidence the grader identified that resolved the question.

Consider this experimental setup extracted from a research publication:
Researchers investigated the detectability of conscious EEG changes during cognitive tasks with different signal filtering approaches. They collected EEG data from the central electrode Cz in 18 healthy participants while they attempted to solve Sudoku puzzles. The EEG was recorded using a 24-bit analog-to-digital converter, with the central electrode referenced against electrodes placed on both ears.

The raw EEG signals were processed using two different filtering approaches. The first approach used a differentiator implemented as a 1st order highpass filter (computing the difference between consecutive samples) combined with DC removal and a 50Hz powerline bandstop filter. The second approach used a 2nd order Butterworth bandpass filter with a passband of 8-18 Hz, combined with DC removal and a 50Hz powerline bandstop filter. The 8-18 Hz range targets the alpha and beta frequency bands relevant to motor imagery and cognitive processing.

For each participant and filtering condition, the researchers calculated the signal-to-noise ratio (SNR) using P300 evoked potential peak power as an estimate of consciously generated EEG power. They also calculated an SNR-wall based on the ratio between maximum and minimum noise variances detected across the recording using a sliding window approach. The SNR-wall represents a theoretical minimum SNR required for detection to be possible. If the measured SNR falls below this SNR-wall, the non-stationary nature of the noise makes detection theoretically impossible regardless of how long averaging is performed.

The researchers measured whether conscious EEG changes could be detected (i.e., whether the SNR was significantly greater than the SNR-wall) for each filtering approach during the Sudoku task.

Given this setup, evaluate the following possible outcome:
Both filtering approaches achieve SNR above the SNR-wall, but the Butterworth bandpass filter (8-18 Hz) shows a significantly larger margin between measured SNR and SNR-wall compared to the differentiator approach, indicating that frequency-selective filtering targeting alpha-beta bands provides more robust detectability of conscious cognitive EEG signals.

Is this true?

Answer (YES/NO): NO